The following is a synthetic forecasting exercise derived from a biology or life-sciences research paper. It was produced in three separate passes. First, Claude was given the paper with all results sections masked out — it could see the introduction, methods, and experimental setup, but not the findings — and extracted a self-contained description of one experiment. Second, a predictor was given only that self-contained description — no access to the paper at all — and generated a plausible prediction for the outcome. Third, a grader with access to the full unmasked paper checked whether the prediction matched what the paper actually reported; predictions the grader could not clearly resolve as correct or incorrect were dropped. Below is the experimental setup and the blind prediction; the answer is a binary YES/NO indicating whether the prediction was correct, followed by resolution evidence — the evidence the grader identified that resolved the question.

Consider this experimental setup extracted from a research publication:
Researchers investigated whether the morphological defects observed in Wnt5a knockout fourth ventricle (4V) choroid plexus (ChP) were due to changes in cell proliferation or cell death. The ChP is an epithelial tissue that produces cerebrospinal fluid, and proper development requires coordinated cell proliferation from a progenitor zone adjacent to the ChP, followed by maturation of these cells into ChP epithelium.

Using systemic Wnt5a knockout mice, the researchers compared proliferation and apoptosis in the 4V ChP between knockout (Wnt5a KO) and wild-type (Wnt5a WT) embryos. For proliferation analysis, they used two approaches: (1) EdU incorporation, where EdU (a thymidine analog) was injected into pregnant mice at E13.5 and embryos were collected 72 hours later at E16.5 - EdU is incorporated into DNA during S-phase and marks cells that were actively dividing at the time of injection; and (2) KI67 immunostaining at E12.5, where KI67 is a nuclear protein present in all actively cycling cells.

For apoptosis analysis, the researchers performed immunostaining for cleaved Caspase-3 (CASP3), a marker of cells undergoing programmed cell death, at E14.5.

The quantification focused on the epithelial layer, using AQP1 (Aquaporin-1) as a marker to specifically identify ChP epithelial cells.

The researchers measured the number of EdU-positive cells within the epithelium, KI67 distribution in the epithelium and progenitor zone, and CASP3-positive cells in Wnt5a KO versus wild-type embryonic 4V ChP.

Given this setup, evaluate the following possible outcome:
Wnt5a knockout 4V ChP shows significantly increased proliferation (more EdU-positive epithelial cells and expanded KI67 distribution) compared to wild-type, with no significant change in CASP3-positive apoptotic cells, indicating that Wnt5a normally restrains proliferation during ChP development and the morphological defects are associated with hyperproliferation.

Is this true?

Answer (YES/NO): NO